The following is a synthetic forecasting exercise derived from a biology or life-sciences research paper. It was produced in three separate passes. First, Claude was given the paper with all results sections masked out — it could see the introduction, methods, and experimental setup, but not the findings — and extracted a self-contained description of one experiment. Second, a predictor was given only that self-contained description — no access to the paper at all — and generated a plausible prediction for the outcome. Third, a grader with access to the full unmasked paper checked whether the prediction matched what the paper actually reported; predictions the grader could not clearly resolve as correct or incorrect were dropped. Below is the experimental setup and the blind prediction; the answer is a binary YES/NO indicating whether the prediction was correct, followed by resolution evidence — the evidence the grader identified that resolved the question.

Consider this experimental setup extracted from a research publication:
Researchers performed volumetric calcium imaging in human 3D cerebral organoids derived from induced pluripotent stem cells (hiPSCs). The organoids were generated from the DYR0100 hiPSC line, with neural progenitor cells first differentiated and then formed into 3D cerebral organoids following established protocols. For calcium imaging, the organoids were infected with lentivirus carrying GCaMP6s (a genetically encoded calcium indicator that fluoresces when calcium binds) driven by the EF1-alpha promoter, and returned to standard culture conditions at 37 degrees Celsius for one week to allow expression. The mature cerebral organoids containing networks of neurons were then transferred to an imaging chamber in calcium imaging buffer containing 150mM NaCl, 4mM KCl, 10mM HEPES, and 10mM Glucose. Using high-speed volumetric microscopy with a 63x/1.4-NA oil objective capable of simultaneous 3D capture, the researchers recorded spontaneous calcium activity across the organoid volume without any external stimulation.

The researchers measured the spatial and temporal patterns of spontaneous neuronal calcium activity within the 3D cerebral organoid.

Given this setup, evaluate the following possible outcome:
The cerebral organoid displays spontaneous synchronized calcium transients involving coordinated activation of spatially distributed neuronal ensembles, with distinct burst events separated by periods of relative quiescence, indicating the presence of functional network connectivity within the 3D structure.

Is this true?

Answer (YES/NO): NO